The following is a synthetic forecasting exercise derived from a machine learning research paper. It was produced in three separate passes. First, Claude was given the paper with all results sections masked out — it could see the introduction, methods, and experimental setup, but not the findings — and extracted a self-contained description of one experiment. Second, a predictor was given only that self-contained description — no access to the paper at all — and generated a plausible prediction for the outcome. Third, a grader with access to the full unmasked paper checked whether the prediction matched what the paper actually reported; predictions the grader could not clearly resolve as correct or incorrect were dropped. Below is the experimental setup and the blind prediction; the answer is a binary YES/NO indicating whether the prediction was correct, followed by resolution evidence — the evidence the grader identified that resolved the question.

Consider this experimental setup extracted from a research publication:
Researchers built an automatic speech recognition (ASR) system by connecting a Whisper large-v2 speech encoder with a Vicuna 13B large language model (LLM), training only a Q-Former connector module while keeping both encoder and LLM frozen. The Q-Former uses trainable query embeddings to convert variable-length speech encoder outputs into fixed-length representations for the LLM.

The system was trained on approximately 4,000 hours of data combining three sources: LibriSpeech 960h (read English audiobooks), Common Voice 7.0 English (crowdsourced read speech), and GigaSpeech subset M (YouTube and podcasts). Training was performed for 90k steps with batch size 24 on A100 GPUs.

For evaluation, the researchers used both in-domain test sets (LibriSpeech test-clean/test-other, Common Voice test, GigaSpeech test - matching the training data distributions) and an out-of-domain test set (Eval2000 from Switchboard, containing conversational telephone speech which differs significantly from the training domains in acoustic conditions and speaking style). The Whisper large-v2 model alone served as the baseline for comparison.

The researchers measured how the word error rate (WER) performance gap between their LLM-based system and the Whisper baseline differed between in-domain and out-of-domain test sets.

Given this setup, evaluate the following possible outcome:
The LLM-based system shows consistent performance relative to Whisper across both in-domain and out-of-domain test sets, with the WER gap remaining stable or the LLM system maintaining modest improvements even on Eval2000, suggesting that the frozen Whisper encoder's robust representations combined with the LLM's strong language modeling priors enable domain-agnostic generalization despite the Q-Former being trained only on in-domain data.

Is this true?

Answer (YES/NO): YES